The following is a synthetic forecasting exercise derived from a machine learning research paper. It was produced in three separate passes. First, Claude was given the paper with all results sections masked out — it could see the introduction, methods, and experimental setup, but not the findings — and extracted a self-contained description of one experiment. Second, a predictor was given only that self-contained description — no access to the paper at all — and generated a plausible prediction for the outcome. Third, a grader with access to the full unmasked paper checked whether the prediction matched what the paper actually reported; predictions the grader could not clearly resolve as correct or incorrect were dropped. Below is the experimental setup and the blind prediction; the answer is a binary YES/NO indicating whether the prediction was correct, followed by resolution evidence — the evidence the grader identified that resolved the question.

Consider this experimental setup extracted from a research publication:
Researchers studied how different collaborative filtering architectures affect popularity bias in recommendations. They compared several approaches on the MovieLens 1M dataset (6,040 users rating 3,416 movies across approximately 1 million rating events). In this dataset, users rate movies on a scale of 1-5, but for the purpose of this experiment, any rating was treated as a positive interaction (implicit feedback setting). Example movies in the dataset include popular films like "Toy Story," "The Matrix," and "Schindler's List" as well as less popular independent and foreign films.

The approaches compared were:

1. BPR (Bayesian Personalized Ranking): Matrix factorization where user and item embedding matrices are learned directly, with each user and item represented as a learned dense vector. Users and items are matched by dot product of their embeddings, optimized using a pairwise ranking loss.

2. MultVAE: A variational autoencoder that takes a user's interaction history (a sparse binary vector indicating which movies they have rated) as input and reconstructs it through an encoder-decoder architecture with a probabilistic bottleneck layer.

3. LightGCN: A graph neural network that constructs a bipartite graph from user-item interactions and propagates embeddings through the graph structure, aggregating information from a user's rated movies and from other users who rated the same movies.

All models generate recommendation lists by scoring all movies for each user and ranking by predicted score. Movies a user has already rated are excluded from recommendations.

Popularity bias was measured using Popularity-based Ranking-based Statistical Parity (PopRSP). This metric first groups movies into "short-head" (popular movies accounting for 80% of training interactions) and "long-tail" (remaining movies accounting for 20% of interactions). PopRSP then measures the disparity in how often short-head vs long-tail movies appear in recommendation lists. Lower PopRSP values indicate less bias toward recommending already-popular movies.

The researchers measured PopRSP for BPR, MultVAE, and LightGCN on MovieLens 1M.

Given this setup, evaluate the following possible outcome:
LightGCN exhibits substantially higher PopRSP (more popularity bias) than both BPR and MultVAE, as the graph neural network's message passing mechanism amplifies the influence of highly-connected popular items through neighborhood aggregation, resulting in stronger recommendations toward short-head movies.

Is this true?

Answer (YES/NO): NO